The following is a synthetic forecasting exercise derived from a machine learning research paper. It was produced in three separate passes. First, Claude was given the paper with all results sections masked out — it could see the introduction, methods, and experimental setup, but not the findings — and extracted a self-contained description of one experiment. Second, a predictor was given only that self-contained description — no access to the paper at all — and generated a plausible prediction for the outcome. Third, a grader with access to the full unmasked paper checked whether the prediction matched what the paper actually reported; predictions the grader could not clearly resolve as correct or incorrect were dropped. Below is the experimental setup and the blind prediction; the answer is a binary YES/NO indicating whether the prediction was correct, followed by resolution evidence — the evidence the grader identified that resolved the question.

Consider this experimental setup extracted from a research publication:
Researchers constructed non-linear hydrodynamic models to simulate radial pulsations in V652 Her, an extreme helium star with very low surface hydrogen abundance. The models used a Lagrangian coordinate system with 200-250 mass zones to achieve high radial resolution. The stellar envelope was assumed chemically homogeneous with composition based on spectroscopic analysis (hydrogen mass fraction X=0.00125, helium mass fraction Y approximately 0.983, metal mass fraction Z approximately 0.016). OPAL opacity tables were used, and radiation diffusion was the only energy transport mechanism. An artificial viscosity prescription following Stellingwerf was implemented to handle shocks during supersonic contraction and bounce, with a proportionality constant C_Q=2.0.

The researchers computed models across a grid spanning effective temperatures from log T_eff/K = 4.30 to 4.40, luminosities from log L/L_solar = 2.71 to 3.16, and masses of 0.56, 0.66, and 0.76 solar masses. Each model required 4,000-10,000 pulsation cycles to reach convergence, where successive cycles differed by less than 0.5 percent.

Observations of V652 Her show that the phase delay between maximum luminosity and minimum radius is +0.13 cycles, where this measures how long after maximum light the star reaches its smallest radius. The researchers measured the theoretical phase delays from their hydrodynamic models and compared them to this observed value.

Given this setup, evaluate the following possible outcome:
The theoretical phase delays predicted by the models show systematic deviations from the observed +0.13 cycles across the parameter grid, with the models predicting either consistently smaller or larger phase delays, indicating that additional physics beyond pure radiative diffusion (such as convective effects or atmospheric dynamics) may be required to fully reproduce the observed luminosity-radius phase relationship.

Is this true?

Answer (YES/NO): NO